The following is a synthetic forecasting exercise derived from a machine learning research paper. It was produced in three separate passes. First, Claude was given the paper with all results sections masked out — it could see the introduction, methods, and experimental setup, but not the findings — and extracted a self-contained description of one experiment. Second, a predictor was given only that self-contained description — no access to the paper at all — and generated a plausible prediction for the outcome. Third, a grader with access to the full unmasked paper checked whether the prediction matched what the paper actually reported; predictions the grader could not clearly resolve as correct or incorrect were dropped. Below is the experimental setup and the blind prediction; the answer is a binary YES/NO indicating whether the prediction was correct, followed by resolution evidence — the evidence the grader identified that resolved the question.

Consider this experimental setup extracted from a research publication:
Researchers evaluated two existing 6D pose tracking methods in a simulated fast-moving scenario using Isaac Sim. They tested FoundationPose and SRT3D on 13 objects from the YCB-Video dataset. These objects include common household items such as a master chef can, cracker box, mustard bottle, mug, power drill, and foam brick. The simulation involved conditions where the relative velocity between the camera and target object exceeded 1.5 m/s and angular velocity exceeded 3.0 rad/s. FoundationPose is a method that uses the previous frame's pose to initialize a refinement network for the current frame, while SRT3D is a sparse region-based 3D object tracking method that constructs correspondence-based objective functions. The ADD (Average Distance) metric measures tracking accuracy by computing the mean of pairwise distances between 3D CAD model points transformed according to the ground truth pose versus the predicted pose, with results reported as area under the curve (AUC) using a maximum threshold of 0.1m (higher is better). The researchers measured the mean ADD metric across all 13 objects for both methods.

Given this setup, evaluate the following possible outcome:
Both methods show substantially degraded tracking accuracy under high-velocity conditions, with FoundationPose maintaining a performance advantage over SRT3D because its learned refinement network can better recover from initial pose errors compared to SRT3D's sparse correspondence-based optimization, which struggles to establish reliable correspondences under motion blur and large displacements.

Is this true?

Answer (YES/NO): YES